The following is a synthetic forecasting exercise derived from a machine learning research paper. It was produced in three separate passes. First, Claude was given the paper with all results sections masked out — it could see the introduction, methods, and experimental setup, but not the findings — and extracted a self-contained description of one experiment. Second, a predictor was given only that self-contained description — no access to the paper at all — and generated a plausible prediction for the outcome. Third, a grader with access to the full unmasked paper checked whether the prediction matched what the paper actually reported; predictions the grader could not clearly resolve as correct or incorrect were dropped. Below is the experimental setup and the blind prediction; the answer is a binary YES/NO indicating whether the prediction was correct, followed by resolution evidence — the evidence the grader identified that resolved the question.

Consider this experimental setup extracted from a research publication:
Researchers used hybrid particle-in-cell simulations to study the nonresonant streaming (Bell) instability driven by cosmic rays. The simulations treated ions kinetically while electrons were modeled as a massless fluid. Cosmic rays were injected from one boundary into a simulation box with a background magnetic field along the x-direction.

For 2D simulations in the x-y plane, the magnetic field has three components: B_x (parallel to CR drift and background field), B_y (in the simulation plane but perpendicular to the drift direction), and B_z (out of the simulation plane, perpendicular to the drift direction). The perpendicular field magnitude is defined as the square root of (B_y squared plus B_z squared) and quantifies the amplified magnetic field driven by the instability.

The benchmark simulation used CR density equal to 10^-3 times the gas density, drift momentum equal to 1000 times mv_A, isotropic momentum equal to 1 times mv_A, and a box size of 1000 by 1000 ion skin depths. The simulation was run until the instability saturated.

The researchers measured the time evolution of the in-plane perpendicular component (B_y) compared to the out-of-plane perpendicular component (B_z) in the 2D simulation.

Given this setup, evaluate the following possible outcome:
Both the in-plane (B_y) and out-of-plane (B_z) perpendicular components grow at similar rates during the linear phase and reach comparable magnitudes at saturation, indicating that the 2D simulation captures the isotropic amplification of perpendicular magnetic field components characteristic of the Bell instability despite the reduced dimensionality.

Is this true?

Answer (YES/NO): NO